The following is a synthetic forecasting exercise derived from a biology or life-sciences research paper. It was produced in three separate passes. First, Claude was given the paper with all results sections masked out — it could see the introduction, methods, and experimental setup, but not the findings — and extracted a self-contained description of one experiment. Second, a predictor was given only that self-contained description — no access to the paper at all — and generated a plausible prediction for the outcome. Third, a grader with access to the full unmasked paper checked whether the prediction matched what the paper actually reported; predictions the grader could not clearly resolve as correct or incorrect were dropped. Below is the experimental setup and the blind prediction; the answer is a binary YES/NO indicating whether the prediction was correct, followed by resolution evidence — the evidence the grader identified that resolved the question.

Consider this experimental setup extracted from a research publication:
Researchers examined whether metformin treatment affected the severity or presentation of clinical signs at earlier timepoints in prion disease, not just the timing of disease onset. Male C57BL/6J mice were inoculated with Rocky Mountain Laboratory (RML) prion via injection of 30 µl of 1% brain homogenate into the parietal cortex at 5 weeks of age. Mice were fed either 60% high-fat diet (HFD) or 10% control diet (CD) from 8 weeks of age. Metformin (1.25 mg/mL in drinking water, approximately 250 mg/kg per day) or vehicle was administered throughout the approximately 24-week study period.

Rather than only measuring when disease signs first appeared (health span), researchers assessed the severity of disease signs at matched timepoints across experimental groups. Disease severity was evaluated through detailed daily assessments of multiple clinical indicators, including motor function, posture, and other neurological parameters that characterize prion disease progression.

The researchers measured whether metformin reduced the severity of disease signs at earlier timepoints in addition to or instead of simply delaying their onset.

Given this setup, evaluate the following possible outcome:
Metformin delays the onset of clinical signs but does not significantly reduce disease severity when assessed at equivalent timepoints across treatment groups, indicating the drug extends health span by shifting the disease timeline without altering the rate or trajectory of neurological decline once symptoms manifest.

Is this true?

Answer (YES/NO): NO